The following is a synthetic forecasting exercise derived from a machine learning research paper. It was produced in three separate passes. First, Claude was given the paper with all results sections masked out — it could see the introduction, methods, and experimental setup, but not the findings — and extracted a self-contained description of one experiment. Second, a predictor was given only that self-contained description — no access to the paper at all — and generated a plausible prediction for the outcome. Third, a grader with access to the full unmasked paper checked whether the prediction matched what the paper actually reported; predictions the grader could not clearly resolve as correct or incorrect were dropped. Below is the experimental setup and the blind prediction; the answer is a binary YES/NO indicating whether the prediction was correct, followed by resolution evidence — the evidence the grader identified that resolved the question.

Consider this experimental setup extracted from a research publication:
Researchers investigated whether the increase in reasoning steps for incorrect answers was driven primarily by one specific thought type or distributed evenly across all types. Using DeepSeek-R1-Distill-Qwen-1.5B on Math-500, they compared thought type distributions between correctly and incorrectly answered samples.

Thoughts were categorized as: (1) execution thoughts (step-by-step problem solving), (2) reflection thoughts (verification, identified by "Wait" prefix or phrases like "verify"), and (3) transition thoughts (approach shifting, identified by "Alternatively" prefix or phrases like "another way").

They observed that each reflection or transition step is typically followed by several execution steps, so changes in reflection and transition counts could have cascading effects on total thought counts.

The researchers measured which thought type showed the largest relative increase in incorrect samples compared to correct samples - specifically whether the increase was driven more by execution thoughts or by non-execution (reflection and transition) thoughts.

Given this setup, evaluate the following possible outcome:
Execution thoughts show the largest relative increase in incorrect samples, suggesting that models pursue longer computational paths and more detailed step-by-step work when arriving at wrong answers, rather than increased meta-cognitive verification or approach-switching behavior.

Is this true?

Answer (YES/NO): NO